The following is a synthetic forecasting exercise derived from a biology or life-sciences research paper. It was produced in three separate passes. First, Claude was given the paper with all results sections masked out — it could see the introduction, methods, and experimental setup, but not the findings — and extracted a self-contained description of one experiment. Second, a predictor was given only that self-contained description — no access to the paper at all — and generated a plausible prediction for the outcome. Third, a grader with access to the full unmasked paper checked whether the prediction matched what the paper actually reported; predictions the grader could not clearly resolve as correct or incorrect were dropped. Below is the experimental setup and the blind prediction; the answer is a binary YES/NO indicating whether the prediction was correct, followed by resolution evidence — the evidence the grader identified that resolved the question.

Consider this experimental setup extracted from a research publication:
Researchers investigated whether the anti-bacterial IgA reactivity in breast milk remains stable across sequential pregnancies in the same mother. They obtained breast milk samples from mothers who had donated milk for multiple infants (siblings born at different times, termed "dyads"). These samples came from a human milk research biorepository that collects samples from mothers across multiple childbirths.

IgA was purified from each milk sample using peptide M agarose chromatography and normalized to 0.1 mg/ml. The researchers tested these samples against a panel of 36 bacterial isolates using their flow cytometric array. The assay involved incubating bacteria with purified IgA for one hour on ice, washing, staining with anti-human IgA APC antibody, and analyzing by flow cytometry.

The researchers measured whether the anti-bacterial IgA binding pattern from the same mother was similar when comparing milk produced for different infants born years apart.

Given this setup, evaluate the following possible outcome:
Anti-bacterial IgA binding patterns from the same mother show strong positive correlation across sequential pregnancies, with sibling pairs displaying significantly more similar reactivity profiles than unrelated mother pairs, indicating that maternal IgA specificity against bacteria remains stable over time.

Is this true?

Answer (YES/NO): YES